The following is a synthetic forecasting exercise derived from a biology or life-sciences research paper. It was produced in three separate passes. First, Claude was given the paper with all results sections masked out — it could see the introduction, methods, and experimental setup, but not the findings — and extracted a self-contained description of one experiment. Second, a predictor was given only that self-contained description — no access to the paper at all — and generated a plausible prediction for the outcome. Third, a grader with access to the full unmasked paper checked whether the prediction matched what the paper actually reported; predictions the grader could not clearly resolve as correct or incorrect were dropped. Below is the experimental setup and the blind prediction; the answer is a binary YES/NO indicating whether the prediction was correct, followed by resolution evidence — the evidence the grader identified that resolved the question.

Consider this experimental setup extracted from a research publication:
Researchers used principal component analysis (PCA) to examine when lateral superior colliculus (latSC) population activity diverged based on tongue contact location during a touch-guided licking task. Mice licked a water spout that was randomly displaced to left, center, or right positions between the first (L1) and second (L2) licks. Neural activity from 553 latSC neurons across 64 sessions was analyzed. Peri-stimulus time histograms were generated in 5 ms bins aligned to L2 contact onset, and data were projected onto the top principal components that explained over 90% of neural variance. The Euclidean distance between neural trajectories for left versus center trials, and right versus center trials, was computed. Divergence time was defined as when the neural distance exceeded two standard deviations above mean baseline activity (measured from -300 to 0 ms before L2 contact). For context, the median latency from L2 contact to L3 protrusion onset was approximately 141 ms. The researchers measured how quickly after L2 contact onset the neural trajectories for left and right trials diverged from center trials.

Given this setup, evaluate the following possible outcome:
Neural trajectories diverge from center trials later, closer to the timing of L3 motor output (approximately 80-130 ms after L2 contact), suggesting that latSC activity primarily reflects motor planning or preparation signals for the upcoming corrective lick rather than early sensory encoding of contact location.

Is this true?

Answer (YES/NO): NO